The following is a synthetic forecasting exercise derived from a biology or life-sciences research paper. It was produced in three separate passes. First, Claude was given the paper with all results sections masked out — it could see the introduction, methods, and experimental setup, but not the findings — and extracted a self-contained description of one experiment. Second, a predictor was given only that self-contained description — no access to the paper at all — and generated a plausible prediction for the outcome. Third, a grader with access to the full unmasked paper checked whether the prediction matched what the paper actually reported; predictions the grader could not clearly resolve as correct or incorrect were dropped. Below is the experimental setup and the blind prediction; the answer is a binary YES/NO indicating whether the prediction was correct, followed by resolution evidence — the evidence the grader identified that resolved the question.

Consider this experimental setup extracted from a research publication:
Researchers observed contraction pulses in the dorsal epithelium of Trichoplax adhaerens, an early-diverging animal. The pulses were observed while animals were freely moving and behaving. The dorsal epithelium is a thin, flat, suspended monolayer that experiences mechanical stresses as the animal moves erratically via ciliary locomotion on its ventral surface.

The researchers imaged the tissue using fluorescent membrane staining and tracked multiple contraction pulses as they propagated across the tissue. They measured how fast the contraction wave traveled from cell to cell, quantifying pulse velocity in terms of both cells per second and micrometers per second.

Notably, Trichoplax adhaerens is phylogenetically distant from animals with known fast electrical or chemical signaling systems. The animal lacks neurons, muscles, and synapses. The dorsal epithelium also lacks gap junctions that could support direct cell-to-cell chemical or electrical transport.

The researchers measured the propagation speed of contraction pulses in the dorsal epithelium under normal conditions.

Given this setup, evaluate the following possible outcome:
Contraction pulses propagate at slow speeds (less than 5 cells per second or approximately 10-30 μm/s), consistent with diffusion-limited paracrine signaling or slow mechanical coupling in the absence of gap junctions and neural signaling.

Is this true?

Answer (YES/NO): YES